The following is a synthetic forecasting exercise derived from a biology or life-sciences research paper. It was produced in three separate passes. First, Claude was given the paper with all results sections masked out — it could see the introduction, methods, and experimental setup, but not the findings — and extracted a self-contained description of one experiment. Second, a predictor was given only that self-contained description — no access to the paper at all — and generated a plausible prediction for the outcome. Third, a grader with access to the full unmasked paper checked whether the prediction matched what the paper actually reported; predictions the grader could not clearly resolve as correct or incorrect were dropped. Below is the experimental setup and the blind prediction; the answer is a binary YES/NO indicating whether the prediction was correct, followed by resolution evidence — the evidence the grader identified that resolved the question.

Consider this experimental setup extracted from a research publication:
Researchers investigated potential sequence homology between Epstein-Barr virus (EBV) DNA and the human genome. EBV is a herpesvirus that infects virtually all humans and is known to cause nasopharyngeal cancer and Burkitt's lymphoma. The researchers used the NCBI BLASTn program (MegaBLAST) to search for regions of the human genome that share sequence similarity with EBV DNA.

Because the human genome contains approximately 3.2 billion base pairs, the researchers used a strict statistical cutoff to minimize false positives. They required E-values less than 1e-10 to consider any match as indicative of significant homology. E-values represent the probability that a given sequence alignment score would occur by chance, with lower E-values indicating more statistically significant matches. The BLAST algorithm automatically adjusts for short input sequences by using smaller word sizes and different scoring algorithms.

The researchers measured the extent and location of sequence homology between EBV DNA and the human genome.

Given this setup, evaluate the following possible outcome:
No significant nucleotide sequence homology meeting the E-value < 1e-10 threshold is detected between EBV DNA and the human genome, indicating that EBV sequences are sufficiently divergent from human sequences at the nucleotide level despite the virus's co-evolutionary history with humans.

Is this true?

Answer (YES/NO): NO